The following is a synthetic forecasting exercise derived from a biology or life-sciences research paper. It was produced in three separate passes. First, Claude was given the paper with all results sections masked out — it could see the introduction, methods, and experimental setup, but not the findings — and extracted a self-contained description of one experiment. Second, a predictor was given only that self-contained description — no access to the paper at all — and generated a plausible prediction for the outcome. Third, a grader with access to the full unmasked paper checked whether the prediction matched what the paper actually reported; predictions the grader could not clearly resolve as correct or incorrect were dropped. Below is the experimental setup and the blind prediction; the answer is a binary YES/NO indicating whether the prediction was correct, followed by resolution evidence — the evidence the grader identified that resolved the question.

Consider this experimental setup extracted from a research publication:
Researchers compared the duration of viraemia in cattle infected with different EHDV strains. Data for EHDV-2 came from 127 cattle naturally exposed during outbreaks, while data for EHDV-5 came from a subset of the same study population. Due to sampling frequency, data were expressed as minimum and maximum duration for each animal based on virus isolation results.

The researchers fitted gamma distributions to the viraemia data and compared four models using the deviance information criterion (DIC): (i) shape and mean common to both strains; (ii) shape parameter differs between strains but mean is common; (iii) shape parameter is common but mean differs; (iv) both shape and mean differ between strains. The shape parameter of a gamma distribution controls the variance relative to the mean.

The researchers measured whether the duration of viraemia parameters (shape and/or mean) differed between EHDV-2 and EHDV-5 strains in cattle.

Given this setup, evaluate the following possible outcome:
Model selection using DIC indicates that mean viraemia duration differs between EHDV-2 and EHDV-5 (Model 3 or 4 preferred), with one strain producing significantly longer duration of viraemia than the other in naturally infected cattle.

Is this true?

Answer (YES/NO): NO